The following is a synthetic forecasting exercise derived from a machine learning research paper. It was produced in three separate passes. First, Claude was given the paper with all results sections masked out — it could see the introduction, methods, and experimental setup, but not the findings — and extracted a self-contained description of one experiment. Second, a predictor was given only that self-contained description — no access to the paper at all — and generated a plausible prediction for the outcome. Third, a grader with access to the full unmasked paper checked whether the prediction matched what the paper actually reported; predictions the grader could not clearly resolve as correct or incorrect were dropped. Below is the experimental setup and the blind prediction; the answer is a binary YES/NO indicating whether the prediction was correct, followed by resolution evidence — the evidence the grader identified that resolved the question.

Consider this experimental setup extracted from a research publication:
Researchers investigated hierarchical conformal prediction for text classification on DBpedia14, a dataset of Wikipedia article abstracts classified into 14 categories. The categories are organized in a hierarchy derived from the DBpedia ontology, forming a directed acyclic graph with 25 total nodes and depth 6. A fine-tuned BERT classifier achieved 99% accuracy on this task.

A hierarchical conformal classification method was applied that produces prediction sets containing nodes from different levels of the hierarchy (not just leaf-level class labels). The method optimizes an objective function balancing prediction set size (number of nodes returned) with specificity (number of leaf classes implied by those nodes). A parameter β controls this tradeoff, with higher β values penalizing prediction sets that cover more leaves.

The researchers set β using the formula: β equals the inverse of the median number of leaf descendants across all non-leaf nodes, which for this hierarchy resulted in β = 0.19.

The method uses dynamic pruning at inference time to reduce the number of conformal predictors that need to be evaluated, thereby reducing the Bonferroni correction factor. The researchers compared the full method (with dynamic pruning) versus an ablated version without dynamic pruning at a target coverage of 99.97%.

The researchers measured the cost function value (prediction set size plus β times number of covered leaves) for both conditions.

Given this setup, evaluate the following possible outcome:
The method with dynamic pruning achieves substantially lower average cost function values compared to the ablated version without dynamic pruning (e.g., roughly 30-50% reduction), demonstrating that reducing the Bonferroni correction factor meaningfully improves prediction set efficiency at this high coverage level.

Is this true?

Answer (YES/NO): NO